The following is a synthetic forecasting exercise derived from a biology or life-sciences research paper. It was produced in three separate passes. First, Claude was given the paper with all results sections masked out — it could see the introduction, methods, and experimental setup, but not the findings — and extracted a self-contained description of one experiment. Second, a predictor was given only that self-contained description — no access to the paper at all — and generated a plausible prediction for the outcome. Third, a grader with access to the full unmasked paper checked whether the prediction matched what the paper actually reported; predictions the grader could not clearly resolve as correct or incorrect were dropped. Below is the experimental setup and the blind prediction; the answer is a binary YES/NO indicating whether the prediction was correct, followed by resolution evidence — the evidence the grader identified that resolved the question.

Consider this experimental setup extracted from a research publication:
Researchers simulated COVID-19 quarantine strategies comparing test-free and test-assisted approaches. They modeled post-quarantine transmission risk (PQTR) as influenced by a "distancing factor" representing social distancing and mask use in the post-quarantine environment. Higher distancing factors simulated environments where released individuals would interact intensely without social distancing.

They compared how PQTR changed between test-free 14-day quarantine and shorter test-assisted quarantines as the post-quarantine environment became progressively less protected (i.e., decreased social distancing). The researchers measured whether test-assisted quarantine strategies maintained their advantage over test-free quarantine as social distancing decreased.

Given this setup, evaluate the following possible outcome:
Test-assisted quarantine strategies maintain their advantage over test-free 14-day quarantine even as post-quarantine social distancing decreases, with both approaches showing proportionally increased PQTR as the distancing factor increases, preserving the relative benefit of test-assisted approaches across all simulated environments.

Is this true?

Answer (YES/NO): NO